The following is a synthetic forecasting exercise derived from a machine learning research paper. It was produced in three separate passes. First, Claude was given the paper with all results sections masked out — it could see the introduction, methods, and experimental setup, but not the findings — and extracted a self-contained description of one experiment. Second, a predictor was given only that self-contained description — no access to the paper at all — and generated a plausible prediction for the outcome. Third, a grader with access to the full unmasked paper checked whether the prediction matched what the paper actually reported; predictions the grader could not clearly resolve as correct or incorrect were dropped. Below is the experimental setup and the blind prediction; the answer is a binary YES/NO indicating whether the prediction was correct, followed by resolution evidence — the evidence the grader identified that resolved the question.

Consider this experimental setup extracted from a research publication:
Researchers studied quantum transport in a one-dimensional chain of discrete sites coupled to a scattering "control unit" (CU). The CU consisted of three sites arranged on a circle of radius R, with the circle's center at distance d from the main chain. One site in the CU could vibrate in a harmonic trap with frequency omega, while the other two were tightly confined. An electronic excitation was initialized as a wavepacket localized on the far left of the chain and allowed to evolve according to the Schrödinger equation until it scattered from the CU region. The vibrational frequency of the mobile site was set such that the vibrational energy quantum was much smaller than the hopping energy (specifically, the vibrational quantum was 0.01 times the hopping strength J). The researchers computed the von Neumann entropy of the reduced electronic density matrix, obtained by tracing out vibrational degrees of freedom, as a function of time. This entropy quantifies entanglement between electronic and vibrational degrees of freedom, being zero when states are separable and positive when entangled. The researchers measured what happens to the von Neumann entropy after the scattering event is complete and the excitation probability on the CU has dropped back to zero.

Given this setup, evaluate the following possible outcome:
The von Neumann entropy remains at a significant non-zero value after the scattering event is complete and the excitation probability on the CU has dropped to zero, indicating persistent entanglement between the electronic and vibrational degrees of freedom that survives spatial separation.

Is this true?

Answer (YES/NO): YES